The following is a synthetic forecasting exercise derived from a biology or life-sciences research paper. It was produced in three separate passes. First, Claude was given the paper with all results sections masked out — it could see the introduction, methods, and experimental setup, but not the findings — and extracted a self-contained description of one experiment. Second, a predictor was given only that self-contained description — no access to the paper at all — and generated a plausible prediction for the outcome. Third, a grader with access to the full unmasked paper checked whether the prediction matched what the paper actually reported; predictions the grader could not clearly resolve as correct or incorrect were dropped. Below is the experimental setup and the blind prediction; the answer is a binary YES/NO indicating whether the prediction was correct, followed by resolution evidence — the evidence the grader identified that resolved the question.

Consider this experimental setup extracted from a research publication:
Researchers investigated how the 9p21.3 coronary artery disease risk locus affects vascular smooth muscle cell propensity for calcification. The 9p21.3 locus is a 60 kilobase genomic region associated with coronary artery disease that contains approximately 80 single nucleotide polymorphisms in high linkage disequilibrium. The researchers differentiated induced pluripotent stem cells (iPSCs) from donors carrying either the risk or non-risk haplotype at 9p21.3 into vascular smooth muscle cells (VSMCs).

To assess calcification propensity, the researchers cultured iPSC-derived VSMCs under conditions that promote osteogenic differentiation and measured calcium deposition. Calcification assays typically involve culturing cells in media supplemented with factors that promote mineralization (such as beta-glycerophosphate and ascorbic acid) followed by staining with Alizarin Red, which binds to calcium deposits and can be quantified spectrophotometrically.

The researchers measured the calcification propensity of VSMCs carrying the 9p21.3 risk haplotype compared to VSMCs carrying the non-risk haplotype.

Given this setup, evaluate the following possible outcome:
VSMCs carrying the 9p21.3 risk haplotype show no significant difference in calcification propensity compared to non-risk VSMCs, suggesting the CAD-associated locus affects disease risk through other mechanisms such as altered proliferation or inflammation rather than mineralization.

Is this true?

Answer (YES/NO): NO